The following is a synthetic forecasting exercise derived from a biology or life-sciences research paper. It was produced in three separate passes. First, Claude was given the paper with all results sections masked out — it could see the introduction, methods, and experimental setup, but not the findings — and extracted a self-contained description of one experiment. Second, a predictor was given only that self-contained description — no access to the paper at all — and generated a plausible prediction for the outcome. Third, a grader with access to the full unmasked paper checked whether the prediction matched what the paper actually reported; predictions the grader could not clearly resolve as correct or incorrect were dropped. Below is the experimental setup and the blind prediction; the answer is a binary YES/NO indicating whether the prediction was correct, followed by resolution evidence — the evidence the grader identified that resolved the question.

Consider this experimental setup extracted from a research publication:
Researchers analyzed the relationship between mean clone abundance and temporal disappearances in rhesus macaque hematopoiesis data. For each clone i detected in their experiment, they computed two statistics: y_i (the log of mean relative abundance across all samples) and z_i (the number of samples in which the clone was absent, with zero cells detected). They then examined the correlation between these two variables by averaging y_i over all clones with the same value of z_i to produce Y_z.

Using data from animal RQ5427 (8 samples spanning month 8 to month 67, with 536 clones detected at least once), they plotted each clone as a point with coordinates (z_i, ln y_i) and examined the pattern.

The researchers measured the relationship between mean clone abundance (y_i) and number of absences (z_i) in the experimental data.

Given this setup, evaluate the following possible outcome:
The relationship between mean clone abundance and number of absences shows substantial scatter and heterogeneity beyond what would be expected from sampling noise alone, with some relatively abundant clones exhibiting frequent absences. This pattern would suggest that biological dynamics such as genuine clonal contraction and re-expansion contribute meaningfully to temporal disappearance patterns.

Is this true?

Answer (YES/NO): YES